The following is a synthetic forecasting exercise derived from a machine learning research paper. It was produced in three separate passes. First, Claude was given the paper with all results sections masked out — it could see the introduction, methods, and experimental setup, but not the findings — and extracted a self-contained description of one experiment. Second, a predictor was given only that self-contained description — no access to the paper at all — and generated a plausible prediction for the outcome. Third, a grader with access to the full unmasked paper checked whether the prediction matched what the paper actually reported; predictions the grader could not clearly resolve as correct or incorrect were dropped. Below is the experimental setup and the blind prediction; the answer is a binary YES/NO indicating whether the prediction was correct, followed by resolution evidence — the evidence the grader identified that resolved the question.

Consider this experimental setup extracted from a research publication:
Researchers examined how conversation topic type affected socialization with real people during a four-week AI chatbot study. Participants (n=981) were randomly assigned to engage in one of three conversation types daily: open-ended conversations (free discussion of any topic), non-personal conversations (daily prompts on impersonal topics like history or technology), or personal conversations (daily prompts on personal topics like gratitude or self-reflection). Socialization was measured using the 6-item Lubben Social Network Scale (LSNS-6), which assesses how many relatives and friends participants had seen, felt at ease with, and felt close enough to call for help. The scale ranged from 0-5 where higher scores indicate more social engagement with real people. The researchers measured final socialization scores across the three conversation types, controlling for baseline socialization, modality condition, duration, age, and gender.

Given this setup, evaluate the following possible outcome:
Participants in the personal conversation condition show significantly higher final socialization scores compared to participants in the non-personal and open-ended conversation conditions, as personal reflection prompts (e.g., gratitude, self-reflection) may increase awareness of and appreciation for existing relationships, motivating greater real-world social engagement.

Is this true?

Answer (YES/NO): NO